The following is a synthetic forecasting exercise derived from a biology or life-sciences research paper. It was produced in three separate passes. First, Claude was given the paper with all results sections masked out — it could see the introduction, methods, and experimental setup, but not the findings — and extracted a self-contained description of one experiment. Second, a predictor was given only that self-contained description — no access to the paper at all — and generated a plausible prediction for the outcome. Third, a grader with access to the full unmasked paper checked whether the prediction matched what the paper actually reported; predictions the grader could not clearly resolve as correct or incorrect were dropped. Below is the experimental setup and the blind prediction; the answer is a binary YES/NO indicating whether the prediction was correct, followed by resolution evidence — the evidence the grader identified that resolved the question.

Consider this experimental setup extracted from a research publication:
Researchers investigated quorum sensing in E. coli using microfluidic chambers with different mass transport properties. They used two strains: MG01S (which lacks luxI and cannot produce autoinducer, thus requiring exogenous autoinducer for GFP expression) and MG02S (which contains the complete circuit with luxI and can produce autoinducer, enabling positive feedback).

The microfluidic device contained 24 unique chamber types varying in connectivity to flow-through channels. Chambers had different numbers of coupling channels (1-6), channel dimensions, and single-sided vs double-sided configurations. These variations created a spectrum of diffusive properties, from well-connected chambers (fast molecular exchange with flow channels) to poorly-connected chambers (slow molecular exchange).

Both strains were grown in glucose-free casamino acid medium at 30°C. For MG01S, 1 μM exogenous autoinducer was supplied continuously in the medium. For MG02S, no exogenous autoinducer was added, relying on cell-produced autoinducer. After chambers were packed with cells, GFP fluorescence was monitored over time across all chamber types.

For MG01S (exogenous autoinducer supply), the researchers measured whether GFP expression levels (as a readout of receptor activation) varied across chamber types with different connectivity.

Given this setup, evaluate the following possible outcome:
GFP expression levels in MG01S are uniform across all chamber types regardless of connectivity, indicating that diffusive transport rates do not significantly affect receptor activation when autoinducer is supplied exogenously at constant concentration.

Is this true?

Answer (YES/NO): NO